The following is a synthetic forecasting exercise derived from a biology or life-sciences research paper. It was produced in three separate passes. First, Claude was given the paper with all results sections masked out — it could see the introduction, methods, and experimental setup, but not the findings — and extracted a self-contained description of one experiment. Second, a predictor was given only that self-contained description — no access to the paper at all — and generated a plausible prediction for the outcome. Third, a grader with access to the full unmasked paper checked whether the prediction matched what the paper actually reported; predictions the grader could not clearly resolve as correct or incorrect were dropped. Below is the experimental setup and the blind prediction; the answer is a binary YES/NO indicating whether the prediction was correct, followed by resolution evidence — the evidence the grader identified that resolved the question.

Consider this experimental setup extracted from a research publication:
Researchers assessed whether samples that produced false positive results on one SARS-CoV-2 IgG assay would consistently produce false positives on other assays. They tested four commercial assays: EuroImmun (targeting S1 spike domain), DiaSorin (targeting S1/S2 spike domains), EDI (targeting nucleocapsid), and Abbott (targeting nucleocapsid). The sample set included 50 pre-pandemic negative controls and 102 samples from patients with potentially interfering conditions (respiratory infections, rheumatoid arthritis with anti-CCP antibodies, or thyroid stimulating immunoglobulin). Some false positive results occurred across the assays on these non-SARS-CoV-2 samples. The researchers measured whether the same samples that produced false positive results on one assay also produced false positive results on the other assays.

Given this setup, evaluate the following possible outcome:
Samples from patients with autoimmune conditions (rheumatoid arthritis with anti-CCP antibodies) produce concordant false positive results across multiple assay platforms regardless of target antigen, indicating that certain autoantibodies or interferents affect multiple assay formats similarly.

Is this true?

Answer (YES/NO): NO